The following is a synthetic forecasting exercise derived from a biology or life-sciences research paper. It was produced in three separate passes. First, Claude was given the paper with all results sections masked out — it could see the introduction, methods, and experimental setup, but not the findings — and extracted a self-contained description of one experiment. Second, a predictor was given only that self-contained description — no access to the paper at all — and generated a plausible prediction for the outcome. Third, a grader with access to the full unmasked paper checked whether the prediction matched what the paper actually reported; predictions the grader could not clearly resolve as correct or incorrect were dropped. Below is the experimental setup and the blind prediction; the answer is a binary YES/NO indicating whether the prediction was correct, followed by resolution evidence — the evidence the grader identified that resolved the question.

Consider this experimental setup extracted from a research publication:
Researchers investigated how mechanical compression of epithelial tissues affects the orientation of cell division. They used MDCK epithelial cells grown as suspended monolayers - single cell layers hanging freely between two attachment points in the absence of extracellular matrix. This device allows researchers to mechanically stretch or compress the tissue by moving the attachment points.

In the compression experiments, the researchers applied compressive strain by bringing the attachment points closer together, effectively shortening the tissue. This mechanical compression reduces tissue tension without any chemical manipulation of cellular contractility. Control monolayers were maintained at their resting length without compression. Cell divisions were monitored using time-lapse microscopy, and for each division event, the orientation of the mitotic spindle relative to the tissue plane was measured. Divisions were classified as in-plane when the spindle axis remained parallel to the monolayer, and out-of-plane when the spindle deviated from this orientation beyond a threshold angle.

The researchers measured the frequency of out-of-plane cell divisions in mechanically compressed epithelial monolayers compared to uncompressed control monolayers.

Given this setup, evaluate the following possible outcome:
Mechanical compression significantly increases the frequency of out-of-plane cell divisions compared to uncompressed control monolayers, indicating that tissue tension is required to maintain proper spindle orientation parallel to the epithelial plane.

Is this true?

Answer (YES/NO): YES